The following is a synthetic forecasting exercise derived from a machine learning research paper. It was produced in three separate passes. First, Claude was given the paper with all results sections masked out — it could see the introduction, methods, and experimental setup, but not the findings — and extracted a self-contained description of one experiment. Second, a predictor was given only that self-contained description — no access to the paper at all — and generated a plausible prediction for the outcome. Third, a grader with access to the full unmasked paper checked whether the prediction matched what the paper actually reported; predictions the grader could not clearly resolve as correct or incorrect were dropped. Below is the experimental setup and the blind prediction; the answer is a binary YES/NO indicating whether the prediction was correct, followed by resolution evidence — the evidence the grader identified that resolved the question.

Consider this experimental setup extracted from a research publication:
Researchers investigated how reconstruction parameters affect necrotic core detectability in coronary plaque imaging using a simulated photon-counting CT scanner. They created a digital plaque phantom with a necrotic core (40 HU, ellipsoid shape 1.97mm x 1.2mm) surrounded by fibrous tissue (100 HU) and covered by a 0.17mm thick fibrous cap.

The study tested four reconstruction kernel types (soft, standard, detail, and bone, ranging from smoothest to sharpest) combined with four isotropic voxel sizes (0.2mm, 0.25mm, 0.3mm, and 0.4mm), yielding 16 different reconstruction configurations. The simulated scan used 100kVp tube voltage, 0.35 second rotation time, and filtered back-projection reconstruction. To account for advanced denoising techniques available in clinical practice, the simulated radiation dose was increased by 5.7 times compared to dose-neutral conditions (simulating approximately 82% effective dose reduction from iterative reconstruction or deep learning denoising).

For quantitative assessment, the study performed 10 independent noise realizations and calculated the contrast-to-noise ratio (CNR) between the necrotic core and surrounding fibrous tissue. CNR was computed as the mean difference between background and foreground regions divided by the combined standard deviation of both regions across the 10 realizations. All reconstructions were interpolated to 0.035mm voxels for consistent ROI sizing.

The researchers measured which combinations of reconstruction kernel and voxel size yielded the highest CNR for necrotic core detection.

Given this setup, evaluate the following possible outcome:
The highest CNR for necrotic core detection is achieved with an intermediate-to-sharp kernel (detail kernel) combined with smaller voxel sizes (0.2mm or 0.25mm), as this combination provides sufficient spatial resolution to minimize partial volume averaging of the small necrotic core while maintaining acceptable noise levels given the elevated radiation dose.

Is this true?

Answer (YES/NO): NO